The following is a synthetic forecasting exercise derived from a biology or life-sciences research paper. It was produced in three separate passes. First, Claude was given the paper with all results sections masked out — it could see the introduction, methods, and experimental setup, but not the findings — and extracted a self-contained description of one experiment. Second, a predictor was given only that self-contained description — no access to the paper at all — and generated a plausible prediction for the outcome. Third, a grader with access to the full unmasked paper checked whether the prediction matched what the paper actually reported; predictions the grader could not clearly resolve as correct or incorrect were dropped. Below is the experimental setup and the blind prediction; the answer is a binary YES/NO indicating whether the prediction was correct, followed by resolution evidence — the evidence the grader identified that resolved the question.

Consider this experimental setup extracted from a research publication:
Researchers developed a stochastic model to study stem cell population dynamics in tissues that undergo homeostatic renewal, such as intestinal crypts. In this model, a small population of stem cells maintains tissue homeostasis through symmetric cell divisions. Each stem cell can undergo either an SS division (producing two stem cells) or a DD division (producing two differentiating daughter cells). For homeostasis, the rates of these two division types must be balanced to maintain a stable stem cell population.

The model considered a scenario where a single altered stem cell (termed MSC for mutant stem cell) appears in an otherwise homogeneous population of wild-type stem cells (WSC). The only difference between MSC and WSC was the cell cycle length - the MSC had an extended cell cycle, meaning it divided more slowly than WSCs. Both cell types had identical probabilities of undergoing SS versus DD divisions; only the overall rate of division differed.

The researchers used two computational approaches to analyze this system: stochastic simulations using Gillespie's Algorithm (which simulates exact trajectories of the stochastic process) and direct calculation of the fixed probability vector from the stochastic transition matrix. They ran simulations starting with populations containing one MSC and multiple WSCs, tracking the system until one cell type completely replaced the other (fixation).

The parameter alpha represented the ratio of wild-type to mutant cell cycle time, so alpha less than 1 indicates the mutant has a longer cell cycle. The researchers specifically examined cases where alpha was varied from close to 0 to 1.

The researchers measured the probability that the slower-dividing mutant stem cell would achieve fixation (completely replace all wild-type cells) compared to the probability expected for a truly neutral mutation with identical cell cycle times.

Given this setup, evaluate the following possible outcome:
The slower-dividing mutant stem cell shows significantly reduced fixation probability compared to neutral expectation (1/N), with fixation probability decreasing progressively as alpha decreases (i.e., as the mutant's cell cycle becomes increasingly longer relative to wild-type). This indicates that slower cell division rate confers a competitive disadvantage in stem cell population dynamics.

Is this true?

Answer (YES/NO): NO